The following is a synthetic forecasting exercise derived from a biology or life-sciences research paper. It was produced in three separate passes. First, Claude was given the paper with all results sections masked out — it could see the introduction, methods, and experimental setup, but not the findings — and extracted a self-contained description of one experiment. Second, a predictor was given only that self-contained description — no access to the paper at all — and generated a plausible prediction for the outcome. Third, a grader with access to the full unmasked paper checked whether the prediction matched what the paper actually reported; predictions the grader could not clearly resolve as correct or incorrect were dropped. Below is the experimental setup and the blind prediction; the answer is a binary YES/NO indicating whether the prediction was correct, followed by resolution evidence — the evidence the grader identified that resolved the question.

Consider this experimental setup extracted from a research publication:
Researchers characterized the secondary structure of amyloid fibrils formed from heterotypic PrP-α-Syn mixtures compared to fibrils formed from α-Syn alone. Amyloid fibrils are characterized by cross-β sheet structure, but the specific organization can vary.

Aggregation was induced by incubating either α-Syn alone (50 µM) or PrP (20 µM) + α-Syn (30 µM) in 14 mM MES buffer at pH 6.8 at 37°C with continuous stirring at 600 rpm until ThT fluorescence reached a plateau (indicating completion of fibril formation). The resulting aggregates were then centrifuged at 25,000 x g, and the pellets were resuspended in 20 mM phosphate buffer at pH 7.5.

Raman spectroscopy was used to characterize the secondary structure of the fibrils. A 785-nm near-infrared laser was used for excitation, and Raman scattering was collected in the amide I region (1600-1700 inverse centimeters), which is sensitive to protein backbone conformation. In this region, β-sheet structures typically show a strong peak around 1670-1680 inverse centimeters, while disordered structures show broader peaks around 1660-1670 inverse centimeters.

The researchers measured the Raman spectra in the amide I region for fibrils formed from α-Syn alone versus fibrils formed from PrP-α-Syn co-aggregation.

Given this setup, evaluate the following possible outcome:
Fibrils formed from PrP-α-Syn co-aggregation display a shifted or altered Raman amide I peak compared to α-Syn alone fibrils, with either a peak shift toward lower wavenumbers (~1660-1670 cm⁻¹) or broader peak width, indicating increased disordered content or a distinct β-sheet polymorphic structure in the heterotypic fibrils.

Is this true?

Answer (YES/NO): NO